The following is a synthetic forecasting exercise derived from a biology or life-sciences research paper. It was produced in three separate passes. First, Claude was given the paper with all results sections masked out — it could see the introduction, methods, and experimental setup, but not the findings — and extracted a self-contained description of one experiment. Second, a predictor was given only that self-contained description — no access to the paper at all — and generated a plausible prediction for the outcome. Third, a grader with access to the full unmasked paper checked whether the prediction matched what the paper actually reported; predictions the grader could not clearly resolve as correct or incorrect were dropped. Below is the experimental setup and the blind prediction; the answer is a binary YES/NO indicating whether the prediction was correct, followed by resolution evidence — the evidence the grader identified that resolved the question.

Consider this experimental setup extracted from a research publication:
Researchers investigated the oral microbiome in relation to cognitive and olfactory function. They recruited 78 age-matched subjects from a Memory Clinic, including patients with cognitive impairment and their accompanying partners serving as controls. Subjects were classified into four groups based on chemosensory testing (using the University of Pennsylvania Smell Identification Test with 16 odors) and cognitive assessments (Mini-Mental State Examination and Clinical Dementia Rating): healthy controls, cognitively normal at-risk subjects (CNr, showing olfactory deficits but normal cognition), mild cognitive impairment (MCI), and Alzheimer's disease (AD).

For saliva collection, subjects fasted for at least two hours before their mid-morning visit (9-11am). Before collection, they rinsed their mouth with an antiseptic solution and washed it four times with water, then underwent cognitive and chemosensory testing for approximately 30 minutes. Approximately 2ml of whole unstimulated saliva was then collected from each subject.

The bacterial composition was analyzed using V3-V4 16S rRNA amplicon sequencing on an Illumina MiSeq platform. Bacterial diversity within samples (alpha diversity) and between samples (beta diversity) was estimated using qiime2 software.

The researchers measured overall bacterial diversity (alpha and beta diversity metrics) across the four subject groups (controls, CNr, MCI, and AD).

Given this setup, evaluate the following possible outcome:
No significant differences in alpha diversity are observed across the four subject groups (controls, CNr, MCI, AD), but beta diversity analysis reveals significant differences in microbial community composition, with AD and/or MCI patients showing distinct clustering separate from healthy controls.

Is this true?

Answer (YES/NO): NO